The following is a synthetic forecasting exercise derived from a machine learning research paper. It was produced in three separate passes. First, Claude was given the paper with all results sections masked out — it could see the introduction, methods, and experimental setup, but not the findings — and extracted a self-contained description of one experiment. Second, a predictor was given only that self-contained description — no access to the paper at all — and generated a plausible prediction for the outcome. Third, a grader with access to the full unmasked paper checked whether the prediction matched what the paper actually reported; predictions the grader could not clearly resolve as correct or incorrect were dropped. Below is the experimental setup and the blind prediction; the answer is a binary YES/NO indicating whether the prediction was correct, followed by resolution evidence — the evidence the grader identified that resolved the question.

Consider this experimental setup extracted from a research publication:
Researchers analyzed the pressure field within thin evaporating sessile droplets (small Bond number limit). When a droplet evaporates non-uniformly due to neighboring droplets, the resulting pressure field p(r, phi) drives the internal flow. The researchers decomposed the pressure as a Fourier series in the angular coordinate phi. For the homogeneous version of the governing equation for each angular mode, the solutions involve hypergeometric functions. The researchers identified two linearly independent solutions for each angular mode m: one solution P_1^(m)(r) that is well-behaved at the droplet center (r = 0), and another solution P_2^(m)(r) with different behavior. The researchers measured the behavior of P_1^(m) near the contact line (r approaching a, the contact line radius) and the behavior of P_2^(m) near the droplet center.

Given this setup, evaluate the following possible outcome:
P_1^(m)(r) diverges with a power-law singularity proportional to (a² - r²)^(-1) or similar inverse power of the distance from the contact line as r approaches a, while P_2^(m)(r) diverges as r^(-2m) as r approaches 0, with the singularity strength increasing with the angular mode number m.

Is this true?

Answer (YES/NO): NO